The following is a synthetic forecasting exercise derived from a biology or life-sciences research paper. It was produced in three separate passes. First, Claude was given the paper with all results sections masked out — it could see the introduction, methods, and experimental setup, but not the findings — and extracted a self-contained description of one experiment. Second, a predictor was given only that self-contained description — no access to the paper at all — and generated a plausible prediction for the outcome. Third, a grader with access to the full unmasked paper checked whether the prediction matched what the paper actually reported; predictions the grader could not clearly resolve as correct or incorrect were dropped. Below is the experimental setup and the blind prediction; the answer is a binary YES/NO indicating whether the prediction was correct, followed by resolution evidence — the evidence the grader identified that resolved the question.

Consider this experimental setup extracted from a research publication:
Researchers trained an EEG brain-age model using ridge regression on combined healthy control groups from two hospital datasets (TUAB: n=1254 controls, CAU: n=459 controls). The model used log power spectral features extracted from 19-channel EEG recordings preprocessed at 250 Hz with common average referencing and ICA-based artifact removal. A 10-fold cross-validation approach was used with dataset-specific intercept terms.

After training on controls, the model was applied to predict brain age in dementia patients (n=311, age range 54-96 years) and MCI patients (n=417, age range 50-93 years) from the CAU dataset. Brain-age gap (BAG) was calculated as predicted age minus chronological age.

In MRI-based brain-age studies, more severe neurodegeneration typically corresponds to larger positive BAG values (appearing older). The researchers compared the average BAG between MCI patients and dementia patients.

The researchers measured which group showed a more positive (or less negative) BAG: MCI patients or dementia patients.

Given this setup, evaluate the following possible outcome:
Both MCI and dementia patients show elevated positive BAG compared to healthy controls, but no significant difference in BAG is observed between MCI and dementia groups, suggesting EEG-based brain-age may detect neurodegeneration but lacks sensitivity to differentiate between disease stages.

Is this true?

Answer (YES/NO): NO